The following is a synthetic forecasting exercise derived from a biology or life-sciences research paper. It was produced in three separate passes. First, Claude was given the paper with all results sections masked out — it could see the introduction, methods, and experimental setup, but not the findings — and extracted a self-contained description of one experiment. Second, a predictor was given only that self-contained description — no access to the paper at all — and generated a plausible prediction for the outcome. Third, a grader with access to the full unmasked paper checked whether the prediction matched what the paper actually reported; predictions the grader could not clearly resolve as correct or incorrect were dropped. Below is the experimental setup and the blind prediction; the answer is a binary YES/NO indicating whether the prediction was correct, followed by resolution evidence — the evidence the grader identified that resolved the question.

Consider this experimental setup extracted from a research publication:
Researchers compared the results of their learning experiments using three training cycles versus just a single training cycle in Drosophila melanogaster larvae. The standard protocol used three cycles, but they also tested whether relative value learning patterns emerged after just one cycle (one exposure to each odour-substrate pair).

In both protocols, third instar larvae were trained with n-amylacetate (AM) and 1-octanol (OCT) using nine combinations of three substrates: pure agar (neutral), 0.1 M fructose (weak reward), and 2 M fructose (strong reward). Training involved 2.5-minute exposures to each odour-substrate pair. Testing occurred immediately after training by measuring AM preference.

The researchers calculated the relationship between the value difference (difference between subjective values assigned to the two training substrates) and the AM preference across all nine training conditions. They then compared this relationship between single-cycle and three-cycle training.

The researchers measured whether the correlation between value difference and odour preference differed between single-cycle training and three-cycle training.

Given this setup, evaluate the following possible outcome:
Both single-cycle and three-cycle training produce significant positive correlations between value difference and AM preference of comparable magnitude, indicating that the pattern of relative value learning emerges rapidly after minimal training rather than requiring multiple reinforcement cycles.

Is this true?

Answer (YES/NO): YES